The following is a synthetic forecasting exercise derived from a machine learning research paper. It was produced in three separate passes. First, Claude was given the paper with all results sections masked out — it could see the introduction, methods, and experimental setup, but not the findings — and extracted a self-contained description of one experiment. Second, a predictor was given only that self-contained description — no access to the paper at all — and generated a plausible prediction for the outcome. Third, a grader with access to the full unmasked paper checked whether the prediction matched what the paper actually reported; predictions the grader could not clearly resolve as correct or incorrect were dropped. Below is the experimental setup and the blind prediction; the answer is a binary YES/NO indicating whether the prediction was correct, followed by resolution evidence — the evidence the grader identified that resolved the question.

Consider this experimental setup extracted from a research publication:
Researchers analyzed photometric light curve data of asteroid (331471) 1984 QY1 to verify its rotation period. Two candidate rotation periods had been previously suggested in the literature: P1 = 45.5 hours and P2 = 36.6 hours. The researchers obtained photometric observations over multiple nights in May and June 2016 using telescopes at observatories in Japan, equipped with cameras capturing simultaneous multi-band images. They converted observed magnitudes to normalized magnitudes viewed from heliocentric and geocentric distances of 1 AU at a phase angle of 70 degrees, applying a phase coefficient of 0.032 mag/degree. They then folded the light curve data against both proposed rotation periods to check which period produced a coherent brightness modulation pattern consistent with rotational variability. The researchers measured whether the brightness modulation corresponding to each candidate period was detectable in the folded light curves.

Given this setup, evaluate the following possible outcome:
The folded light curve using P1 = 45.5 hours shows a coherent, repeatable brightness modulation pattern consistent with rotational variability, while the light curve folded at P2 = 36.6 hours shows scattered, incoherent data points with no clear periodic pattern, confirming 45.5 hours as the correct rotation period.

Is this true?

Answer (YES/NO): YES